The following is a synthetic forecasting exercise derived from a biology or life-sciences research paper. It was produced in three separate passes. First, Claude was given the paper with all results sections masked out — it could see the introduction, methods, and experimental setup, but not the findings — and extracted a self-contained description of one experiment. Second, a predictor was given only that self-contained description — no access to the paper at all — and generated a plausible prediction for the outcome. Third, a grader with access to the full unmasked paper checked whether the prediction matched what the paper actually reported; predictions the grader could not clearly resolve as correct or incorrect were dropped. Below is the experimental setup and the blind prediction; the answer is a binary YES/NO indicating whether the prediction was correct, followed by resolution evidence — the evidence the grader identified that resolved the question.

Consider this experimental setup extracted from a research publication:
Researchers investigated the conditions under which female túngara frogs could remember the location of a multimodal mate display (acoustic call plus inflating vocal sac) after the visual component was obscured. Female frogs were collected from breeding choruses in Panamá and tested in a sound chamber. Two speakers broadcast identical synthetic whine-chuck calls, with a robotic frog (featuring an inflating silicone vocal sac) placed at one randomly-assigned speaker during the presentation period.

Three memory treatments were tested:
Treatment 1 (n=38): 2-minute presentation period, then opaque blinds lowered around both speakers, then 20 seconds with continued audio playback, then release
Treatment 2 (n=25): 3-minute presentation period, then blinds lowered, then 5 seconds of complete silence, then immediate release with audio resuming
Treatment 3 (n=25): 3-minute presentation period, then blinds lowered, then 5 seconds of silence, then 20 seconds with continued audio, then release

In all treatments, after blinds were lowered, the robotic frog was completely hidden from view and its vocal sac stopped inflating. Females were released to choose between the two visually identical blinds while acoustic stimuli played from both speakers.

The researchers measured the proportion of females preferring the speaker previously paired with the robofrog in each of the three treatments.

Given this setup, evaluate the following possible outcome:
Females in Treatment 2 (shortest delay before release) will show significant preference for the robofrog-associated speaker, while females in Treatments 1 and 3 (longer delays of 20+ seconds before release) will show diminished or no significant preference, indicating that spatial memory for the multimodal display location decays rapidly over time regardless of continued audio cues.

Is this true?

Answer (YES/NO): NO